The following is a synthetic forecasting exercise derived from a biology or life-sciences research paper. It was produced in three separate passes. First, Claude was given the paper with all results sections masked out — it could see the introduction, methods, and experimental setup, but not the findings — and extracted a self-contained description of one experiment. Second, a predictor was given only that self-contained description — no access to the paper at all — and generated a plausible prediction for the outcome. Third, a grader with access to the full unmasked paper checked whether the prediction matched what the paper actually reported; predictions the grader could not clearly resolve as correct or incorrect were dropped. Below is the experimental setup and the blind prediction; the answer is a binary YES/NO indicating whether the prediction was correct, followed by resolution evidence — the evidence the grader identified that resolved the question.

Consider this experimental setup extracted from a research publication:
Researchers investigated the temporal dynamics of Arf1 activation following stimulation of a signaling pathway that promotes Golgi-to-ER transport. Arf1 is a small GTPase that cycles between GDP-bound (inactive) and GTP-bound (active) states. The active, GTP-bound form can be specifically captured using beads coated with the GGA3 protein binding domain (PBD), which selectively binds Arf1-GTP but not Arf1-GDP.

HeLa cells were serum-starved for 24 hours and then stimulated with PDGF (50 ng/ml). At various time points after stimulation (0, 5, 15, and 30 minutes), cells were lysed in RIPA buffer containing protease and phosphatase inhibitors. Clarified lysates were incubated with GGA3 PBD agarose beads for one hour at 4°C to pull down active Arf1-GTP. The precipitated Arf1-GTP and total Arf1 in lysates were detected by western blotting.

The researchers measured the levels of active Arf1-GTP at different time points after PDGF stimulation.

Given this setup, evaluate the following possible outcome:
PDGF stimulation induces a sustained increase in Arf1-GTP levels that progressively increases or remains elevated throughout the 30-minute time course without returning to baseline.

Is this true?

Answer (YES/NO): NO